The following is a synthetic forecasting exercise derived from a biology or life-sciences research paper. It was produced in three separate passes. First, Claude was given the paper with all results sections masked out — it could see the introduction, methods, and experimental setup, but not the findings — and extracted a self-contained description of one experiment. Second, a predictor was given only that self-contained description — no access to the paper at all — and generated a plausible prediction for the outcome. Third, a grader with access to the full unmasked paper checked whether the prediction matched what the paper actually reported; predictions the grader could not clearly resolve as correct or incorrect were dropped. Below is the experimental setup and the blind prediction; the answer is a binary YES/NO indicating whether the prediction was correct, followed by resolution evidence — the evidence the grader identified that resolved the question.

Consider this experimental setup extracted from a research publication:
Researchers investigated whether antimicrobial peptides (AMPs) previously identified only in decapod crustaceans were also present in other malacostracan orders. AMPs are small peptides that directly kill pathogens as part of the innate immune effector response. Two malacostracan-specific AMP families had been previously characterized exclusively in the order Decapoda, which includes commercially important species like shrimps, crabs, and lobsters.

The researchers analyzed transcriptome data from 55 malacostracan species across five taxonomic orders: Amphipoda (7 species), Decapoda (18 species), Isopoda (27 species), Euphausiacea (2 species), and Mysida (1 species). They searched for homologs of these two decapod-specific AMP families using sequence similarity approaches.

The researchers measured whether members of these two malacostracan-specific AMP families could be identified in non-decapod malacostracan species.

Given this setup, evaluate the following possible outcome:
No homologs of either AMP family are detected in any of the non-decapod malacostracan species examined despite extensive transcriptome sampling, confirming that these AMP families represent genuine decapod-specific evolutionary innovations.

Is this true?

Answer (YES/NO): NO